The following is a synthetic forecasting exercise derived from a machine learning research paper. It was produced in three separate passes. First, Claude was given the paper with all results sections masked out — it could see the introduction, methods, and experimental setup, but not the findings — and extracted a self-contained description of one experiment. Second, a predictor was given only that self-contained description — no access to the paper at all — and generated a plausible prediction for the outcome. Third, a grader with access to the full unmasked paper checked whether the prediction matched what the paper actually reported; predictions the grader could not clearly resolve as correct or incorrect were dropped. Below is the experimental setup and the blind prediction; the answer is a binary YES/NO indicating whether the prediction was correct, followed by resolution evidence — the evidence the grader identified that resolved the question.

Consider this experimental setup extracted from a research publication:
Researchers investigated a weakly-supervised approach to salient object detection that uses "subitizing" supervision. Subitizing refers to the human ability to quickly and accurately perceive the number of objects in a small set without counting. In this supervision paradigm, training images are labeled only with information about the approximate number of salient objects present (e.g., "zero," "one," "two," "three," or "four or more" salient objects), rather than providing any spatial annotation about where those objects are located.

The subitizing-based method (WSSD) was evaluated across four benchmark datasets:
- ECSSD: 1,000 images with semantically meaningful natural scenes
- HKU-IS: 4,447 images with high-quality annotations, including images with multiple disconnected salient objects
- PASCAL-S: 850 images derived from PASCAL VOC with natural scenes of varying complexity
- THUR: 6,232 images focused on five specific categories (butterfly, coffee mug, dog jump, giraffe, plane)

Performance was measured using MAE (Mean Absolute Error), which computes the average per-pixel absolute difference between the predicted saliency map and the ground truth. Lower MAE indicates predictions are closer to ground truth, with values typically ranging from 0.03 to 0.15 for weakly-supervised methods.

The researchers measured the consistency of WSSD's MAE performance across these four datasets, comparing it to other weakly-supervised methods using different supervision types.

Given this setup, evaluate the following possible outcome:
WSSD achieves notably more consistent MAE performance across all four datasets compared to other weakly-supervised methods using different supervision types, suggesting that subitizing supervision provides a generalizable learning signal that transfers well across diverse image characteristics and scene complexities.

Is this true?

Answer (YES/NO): NO